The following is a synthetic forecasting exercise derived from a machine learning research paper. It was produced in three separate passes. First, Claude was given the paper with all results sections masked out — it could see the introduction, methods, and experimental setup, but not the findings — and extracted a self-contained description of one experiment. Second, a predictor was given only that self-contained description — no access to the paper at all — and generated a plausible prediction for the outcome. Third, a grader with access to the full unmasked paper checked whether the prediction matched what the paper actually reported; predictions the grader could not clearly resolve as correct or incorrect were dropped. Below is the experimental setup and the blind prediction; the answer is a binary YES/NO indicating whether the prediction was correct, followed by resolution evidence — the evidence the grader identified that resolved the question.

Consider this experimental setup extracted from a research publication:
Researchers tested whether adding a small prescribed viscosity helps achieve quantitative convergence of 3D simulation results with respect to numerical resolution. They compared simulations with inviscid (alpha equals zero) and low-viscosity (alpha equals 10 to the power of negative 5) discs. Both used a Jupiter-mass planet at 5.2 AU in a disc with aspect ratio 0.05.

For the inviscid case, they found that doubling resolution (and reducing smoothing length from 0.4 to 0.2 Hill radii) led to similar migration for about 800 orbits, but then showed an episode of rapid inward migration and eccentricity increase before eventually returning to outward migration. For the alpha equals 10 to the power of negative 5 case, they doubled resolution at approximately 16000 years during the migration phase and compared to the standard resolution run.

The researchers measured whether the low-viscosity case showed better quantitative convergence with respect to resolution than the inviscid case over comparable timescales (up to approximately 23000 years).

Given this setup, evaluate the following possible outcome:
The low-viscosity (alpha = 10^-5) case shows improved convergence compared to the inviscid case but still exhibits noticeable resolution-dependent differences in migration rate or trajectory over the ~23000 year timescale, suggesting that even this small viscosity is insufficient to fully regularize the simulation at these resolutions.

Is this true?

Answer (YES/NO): NO